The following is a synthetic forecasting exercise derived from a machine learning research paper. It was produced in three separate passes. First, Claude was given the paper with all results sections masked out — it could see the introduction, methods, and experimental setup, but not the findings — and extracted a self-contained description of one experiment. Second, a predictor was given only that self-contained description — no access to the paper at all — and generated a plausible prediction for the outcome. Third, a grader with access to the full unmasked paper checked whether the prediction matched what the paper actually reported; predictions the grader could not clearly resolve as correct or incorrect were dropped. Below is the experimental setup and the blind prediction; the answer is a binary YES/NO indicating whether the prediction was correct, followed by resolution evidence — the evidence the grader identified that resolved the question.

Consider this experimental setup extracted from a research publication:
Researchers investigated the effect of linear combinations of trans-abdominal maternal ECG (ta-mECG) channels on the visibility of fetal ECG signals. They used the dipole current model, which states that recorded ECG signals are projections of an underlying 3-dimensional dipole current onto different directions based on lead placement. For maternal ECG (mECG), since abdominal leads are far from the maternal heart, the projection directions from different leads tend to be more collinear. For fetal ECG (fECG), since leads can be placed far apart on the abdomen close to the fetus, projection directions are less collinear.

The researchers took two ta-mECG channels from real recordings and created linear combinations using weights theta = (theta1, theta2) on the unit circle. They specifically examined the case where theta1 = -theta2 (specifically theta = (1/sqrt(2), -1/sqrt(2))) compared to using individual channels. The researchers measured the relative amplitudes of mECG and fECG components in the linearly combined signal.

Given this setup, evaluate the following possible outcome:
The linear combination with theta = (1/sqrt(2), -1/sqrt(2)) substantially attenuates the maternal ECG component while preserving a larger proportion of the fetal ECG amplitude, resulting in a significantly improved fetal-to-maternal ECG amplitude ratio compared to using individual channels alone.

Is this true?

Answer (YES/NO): YES